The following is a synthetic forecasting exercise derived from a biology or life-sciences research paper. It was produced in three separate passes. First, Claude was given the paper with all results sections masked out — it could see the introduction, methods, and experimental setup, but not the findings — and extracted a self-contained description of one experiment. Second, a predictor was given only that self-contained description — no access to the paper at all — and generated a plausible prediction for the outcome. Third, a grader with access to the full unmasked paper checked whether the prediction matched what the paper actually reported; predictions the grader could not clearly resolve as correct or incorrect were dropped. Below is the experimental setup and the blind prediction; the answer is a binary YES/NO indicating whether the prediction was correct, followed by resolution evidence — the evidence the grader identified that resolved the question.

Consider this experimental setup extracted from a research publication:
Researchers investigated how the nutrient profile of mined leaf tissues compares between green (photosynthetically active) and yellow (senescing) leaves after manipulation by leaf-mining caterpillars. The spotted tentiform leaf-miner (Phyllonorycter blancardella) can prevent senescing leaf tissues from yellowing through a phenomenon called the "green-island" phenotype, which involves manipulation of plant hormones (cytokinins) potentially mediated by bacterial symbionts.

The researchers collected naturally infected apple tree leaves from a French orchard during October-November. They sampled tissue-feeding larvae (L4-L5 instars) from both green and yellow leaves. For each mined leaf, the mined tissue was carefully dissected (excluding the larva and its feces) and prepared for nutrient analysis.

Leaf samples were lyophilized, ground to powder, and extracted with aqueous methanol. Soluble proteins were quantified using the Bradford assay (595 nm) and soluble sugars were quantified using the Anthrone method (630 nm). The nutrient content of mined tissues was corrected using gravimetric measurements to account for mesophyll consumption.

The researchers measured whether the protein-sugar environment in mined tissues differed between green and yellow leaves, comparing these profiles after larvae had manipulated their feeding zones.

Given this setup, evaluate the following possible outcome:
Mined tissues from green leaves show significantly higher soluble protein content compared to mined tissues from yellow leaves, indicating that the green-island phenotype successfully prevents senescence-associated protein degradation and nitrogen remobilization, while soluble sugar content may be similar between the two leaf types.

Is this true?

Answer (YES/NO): NO